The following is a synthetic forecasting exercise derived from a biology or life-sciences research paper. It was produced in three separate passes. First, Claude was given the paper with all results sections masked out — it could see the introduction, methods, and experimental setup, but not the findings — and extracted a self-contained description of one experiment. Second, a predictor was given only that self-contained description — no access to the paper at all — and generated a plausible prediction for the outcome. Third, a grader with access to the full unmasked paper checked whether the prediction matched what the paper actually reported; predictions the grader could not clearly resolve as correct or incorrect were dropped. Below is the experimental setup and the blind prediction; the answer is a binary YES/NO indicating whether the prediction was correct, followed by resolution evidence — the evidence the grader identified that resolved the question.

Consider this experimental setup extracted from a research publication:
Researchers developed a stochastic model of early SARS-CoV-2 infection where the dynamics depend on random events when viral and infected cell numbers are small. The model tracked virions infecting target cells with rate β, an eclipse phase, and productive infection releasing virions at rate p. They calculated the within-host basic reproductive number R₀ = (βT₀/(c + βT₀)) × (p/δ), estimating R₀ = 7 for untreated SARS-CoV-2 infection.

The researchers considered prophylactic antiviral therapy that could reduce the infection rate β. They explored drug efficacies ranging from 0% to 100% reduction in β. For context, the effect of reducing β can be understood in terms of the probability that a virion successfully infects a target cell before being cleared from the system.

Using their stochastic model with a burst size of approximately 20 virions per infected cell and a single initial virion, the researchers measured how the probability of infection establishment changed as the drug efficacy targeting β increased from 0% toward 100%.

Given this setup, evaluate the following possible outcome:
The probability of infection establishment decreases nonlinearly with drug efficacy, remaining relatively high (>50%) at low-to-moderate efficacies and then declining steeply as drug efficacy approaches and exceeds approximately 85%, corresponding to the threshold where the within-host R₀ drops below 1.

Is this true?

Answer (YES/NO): NO